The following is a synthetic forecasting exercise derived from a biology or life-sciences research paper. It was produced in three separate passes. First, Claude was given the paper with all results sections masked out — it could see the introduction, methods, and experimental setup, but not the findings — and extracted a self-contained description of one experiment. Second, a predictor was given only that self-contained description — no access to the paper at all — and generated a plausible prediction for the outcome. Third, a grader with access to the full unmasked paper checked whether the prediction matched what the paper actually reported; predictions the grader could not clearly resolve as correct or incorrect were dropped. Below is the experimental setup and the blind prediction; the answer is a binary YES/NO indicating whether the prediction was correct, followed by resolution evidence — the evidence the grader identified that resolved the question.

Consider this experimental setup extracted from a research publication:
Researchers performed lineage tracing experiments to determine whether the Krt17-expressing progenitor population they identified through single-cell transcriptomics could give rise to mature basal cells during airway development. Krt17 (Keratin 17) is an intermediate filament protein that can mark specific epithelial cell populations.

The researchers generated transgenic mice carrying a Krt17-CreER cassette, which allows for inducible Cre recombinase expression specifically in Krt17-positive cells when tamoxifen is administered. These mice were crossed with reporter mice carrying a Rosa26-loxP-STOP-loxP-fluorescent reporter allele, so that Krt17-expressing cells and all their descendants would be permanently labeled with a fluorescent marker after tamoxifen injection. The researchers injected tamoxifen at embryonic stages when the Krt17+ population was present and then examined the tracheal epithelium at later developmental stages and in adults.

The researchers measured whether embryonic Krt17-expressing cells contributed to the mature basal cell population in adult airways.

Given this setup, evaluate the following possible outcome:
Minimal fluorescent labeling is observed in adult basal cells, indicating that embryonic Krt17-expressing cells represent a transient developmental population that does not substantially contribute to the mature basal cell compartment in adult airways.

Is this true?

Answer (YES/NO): NO